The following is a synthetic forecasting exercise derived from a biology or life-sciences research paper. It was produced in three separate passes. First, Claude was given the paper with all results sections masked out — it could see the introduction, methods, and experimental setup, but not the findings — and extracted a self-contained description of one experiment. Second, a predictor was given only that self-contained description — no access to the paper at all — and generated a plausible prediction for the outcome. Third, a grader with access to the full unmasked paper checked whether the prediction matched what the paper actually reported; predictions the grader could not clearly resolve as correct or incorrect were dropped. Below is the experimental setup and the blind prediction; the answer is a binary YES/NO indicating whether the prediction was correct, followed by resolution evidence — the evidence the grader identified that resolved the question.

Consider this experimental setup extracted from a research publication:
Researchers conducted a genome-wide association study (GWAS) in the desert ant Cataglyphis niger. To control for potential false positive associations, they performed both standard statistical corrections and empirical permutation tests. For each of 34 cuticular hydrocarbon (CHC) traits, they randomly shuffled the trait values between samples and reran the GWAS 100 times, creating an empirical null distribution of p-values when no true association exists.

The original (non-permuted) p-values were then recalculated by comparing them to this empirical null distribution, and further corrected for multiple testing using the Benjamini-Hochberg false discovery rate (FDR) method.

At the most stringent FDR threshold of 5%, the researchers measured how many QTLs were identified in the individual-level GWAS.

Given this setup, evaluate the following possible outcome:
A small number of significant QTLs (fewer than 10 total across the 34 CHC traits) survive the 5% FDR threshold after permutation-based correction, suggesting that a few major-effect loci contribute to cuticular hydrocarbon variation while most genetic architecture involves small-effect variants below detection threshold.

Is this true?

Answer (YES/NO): YES